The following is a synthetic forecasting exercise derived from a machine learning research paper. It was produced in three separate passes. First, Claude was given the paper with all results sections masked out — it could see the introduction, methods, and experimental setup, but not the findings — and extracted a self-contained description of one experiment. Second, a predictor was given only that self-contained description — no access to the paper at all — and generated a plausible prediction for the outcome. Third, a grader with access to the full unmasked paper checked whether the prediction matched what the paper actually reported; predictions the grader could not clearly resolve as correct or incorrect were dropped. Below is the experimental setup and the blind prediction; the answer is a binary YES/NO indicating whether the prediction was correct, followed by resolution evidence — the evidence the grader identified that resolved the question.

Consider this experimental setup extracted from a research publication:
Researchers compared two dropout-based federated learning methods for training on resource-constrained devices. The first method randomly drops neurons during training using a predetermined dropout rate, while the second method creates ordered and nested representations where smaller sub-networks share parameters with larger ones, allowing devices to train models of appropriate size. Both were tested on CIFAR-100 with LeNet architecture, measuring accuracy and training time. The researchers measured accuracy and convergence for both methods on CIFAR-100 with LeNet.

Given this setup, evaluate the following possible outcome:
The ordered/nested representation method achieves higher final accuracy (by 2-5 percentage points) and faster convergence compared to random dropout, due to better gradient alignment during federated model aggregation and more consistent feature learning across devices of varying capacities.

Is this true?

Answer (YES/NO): YES